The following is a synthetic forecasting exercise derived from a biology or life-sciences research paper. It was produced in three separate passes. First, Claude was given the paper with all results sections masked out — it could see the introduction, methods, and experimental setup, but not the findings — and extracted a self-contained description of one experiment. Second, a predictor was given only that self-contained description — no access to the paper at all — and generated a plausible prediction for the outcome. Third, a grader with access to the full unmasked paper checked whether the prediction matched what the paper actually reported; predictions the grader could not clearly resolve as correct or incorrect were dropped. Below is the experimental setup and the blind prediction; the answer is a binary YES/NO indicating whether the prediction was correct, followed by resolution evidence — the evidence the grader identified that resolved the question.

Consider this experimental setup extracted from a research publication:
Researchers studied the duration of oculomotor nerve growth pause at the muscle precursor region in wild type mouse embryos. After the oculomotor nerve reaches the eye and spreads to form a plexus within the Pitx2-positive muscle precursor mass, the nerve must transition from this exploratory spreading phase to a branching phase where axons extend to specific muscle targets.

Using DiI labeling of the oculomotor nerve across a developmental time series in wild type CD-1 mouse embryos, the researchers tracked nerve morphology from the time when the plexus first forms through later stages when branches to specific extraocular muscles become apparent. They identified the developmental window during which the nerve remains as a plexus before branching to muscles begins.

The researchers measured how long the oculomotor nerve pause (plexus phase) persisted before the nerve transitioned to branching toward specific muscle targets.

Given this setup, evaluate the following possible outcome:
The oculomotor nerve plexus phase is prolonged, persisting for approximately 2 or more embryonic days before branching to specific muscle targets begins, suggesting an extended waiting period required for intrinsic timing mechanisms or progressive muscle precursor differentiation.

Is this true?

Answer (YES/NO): YES